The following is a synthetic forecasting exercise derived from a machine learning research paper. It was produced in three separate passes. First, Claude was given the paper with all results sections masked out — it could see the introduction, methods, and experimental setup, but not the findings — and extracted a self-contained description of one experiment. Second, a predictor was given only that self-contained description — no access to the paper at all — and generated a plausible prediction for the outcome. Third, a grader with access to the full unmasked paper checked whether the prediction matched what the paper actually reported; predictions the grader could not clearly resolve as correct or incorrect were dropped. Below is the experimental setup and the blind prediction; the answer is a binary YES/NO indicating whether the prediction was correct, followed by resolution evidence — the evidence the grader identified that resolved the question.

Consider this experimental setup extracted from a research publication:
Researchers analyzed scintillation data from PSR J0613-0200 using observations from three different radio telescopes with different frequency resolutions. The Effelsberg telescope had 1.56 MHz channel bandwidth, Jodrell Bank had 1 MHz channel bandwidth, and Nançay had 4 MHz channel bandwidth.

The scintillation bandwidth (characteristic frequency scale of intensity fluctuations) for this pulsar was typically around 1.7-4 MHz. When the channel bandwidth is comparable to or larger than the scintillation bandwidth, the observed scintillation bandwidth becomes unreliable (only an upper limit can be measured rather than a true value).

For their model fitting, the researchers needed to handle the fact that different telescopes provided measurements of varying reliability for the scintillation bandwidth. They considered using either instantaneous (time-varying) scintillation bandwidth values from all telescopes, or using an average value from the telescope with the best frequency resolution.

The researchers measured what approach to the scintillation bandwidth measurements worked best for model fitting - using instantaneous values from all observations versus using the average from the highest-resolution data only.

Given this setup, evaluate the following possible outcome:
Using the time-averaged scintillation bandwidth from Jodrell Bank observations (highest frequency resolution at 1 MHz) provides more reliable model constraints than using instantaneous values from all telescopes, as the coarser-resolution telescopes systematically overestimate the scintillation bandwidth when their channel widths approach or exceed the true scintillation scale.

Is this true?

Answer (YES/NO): YES